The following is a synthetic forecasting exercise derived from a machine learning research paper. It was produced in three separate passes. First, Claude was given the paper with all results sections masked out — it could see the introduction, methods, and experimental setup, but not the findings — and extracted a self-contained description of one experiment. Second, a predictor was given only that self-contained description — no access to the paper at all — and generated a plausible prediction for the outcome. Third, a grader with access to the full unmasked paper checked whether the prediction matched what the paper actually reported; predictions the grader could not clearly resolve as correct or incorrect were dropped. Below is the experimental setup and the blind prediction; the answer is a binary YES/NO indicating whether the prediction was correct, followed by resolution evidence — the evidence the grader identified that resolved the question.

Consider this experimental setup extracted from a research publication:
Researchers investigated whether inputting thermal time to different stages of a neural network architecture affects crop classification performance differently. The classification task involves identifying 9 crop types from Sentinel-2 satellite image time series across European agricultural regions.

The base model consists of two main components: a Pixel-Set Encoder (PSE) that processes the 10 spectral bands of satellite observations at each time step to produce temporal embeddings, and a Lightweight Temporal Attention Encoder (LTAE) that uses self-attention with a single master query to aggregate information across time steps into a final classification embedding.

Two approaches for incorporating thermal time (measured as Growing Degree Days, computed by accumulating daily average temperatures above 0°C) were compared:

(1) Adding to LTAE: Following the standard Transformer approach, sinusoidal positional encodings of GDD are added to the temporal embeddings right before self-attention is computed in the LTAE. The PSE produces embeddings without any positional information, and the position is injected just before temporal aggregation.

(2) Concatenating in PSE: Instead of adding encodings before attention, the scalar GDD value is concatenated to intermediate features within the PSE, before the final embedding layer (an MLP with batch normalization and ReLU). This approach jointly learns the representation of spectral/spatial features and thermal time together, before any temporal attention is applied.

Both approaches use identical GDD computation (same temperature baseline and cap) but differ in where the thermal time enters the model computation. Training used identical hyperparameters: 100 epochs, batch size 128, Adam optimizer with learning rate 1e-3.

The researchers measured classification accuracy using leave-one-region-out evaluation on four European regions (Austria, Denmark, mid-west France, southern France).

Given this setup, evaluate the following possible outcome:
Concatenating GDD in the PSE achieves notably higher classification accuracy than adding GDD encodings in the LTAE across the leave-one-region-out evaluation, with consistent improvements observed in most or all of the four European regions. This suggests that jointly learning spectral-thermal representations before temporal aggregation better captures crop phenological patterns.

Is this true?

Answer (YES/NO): NO